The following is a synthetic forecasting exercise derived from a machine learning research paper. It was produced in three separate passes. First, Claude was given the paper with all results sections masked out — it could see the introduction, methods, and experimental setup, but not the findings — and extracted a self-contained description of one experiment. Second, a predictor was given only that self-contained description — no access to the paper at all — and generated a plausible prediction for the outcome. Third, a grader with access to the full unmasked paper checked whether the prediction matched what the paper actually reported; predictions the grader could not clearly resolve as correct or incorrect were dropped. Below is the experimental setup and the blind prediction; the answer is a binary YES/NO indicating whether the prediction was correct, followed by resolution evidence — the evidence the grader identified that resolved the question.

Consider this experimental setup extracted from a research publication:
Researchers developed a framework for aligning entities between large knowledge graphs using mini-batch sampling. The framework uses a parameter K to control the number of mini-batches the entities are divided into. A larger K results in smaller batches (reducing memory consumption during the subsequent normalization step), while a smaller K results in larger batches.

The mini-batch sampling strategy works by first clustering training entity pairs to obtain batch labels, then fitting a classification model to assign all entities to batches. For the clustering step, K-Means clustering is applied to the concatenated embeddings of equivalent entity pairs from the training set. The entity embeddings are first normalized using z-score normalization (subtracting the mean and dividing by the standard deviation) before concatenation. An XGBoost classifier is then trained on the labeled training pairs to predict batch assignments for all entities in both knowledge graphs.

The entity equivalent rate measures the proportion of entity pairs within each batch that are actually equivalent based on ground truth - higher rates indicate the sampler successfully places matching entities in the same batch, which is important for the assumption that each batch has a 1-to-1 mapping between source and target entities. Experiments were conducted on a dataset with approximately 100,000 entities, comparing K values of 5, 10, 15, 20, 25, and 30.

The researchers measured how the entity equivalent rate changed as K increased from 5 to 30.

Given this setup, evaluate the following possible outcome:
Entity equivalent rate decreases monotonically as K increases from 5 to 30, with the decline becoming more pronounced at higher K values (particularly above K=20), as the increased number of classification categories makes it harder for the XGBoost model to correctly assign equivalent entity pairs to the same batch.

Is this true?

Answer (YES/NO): NO